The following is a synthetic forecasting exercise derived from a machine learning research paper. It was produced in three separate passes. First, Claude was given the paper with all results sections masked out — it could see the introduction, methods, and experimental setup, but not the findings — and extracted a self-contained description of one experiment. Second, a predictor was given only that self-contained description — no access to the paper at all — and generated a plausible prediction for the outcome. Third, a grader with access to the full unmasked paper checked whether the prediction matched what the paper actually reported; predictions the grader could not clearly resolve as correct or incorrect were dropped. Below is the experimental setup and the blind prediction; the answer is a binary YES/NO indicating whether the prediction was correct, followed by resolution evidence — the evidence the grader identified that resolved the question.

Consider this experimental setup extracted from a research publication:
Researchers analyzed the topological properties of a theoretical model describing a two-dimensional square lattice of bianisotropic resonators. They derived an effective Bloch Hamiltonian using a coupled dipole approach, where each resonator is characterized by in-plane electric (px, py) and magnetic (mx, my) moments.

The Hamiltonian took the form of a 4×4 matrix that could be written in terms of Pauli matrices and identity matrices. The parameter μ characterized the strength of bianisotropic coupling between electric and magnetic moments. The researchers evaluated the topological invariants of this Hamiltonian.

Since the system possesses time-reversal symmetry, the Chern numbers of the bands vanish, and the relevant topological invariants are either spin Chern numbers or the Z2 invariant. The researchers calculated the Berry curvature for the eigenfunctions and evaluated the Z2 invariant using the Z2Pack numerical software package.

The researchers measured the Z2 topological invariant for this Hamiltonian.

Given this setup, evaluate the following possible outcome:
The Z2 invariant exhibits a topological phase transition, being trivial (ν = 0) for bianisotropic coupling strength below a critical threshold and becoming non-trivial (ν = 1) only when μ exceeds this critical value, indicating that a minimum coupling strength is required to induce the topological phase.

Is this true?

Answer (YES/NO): NO